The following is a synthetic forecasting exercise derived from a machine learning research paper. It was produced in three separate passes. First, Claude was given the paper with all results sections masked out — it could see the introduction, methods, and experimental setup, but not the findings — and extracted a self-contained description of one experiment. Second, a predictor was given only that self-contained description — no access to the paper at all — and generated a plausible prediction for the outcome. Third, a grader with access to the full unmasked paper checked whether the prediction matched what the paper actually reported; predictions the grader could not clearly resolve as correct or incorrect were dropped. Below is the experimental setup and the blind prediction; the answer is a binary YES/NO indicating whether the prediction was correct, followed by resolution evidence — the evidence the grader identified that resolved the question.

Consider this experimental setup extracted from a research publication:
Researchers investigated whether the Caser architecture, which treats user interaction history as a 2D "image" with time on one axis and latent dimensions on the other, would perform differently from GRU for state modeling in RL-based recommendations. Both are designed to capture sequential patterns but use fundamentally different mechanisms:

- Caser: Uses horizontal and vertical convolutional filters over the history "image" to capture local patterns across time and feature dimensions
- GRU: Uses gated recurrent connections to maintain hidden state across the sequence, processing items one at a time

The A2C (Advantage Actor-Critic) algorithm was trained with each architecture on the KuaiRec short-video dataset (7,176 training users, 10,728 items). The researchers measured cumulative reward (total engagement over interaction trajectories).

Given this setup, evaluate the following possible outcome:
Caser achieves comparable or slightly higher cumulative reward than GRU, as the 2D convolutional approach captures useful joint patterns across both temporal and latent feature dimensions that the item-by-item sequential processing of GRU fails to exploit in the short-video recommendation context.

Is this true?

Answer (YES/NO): NO